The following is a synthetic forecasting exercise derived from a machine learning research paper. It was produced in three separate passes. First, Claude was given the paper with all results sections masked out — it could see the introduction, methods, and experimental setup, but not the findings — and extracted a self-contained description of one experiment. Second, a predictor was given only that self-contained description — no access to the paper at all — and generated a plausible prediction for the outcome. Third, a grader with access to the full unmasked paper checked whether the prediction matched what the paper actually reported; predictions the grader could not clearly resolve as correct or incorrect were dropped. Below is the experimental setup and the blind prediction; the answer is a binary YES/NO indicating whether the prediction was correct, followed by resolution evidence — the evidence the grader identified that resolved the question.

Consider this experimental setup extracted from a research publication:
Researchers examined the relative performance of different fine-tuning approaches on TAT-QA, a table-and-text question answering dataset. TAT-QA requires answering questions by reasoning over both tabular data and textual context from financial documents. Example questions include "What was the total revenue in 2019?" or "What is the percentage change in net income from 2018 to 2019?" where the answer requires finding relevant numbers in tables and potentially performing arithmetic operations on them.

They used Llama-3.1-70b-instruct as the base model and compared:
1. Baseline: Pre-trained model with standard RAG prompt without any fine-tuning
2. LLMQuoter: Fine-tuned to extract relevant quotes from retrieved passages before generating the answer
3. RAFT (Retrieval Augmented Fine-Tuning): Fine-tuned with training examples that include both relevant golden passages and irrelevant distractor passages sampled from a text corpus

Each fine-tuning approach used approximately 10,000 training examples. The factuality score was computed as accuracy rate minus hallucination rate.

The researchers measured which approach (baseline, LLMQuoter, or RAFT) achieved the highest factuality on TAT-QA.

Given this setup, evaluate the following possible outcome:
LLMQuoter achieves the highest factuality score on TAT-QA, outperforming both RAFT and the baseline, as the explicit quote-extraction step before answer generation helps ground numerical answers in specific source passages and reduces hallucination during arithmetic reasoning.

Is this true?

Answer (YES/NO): NO